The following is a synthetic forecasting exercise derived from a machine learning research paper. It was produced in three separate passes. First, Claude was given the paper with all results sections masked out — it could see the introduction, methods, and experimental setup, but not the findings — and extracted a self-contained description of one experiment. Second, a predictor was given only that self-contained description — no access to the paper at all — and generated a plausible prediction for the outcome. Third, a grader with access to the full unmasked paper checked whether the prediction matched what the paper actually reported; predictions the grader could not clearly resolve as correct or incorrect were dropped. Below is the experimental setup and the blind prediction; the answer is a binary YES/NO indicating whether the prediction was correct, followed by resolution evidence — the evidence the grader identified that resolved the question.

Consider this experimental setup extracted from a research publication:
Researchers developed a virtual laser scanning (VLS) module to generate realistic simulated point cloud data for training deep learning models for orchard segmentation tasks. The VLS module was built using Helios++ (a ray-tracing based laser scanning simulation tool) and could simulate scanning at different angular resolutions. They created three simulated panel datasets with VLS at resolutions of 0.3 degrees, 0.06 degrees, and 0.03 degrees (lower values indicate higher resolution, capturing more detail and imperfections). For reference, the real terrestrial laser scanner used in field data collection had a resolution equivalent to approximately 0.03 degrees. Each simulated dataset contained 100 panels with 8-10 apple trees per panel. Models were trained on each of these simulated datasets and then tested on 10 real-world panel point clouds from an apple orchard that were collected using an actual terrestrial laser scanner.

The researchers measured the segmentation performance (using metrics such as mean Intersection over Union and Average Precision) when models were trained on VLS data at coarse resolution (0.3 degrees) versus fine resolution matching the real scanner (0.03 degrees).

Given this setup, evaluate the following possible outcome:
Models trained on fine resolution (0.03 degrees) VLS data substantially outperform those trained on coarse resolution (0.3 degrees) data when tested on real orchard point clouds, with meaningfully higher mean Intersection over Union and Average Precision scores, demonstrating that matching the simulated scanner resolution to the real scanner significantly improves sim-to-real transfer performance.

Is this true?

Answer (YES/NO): YES